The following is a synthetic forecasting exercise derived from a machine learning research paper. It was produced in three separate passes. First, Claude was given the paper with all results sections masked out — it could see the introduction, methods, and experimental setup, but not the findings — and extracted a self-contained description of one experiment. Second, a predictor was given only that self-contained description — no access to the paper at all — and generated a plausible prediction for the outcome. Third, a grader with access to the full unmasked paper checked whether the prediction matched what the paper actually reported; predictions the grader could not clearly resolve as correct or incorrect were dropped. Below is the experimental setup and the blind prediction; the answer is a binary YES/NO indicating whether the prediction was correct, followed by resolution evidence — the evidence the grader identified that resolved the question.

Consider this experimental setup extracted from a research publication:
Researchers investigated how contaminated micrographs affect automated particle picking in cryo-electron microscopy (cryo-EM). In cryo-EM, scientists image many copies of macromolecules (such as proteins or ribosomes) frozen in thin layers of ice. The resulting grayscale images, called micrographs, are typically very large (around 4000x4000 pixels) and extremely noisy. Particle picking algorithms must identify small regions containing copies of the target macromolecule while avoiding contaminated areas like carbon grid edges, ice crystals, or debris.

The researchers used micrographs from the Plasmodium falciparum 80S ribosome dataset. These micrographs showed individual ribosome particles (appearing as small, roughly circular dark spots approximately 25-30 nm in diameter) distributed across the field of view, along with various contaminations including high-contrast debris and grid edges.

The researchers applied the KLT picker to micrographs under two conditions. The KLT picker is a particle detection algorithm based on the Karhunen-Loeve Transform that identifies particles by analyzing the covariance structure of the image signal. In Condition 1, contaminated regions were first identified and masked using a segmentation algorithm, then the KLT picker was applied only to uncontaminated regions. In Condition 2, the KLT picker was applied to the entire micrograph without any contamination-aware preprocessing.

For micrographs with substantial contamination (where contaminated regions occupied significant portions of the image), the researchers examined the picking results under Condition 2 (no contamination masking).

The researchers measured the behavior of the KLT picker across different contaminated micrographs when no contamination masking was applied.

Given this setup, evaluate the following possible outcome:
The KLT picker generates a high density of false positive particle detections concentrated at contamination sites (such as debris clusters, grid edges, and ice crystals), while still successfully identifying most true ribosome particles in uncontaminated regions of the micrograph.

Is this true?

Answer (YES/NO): NO